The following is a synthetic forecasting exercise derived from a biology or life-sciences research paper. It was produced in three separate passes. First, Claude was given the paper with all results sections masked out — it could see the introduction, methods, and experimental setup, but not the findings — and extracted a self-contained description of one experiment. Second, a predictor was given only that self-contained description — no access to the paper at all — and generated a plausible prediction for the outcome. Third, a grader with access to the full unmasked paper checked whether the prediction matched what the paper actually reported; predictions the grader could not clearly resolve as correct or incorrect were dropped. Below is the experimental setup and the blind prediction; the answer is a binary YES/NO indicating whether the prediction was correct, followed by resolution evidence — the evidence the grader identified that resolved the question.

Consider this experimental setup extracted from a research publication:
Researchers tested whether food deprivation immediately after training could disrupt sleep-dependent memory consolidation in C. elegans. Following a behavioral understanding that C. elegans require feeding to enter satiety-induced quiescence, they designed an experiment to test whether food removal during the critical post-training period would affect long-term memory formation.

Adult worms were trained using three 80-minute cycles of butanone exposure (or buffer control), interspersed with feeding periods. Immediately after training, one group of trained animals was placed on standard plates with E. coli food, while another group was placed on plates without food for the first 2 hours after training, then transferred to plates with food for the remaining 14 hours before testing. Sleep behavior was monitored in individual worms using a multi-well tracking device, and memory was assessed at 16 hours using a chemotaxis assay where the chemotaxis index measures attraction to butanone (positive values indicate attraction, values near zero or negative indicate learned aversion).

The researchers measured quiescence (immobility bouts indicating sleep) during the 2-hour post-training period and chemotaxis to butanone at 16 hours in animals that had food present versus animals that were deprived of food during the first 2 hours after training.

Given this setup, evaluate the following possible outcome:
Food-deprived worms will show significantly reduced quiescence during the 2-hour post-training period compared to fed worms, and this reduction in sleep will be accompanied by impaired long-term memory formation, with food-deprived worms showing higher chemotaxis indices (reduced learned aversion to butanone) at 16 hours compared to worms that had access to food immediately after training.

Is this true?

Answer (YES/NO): YES